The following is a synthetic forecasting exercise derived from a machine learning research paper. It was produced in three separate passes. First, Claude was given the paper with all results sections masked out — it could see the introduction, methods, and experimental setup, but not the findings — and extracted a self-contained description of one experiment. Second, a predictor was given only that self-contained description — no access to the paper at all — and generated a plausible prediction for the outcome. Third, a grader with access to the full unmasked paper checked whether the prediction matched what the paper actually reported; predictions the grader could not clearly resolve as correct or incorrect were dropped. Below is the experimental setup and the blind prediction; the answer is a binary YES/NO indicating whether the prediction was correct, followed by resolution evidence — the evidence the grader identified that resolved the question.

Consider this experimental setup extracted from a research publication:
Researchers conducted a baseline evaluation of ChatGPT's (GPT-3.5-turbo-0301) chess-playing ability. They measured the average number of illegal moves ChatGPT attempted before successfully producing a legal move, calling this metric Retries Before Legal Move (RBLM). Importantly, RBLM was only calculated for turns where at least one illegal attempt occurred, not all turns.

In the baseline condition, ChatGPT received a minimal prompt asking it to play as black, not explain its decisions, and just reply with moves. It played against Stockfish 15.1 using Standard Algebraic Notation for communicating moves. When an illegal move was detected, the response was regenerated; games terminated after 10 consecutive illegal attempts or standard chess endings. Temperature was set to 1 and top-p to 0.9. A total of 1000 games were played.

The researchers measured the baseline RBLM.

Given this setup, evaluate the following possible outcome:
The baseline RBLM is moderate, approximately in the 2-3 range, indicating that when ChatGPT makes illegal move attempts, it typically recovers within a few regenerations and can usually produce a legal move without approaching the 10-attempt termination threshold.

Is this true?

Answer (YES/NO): NO